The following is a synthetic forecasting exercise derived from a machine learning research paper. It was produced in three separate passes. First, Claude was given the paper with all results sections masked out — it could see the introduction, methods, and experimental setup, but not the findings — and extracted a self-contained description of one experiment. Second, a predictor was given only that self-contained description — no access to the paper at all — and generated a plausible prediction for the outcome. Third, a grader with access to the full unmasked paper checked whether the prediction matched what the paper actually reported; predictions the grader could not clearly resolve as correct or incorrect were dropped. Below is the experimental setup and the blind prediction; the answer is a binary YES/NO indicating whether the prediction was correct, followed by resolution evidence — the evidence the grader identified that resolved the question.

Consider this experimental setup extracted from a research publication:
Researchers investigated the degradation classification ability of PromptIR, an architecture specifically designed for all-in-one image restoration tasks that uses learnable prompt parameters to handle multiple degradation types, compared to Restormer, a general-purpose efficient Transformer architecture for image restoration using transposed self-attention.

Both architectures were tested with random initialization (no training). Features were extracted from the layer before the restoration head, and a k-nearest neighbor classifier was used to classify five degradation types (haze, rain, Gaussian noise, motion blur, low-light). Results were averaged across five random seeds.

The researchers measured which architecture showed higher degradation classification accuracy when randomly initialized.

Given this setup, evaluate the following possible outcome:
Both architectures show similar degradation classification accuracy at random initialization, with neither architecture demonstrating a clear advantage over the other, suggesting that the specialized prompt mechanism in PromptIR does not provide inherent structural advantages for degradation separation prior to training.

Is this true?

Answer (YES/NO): NO